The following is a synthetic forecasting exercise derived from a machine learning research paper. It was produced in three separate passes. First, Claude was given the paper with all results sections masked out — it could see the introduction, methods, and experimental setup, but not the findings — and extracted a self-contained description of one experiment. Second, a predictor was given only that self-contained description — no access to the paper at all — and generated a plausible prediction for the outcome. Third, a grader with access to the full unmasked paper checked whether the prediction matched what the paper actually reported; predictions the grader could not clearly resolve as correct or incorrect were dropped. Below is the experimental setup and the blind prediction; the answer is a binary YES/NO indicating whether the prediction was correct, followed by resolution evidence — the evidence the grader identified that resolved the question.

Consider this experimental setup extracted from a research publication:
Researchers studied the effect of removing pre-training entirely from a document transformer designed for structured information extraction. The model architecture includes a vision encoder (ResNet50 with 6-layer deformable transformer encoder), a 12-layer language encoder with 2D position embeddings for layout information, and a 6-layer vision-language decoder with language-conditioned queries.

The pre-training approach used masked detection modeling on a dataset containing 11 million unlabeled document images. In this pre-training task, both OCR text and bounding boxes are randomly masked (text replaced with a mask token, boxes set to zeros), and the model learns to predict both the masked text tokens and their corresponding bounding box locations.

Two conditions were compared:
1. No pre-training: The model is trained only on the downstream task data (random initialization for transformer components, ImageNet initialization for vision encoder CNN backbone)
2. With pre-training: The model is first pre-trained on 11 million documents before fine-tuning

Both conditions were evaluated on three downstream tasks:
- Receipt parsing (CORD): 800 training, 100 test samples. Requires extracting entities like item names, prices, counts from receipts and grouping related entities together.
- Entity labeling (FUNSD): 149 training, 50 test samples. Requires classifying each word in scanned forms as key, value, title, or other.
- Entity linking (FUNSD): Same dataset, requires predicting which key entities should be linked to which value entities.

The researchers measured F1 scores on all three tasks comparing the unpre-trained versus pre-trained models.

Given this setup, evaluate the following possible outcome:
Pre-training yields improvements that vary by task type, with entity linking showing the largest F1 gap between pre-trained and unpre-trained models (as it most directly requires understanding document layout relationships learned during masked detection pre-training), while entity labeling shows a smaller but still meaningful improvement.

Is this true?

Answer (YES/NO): NO